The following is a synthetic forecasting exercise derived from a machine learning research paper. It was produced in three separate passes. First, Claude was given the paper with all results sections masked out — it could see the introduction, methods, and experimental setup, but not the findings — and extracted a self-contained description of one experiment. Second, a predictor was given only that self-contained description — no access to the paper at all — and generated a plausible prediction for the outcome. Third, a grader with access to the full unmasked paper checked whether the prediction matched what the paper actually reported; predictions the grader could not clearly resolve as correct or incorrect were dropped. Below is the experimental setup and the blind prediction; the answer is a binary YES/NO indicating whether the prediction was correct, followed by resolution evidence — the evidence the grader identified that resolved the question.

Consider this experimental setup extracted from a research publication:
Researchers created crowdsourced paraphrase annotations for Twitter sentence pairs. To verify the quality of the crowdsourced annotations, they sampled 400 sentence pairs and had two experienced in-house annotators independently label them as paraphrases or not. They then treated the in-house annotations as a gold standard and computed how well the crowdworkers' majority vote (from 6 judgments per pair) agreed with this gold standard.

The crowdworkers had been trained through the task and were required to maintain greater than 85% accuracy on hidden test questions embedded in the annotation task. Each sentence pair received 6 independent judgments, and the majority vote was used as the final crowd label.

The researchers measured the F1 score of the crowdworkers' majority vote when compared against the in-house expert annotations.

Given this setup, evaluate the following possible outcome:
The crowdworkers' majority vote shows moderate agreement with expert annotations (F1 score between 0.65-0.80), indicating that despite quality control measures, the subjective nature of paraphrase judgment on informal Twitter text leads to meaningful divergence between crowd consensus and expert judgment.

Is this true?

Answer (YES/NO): NO